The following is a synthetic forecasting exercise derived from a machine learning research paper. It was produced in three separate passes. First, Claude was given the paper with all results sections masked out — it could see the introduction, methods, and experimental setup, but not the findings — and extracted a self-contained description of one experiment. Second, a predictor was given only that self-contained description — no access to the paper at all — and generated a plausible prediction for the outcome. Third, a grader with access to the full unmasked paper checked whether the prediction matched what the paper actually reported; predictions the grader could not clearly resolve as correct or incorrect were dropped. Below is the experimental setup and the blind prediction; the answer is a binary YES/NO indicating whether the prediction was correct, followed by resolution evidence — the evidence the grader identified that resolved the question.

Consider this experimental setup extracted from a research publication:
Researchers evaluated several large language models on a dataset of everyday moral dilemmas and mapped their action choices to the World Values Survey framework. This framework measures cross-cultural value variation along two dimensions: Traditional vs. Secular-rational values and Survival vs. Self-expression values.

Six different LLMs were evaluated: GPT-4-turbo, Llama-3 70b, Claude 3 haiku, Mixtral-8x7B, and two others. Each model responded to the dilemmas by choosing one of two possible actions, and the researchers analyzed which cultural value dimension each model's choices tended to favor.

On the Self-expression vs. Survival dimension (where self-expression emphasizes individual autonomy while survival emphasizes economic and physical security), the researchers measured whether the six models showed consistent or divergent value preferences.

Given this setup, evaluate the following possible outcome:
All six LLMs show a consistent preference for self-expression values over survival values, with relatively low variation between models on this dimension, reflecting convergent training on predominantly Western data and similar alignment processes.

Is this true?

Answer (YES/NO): YES